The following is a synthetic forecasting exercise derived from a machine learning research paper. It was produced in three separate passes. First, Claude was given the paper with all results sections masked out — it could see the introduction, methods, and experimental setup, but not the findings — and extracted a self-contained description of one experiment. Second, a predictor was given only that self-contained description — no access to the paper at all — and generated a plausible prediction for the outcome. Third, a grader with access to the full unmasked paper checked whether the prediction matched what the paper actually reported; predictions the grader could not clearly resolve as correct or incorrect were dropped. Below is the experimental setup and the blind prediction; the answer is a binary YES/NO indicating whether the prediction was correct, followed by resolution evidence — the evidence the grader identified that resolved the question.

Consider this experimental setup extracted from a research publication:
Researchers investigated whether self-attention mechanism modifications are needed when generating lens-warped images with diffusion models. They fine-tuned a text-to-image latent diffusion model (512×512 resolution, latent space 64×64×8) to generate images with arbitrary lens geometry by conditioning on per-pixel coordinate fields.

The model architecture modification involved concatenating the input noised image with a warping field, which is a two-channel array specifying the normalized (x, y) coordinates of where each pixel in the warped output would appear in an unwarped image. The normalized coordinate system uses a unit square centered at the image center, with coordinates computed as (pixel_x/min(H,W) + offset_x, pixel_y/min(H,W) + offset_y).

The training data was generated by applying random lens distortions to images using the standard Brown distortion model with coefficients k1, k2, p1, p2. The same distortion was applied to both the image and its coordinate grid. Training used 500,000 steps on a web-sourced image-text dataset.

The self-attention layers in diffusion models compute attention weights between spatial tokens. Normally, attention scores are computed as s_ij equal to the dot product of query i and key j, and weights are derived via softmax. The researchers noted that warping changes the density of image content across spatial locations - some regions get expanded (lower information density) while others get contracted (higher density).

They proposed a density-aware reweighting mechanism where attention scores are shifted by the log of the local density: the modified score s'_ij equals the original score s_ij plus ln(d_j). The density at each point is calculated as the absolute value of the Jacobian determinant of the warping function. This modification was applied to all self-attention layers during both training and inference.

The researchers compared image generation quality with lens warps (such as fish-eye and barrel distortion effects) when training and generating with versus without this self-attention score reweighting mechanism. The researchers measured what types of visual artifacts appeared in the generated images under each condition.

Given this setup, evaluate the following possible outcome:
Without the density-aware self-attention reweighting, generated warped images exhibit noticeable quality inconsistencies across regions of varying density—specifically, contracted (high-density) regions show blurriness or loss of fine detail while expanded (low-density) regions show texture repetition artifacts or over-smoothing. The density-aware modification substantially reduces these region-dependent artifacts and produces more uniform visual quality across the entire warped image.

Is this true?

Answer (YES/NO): NO